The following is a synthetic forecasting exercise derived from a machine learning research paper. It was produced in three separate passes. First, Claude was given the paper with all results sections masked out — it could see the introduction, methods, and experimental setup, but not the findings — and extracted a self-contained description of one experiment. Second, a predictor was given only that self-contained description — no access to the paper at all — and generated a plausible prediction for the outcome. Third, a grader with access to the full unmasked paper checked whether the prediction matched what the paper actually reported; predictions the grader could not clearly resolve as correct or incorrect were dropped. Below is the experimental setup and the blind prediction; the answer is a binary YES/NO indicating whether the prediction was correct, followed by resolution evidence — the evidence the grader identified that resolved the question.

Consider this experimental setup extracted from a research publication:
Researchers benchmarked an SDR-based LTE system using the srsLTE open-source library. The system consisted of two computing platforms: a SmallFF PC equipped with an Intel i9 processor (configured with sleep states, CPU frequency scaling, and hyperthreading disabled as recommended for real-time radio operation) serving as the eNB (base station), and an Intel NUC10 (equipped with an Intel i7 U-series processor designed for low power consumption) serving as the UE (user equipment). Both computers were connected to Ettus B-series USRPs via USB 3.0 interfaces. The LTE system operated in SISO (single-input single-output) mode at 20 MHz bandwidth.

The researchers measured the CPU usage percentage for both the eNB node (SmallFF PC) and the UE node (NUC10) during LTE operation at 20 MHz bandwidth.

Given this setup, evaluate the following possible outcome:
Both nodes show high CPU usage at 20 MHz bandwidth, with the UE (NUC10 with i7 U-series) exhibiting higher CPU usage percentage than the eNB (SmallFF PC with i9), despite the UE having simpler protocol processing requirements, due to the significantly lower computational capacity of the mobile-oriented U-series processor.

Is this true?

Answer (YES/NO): YES